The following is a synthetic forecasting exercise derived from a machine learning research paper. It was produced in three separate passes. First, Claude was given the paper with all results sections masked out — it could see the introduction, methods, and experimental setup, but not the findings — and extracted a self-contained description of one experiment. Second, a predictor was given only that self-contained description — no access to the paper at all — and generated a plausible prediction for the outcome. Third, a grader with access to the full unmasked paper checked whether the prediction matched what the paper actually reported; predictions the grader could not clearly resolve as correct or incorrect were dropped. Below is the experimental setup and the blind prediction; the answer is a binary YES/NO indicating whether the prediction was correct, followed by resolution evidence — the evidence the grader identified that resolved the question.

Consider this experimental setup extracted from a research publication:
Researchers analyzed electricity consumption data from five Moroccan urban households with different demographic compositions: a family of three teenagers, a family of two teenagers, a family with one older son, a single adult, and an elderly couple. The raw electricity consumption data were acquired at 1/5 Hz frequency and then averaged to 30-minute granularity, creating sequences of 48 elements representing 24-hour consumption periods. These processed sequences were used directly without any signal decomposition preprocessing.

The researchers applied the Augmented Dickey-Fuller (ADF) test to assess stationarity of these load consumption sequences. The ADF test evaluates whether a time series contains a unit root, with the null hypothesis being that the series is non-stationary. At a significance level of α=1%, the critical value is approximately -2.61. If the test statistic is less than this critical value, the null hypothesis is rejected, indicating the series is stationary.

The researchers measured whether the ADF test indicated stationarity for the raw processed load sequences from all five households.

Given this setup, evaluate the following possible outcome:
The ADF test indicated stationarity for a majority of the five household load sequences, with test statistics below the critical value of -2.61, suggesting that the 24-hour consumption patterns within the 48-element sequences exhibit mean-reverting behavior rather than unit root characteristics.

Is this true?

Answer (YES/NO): NO